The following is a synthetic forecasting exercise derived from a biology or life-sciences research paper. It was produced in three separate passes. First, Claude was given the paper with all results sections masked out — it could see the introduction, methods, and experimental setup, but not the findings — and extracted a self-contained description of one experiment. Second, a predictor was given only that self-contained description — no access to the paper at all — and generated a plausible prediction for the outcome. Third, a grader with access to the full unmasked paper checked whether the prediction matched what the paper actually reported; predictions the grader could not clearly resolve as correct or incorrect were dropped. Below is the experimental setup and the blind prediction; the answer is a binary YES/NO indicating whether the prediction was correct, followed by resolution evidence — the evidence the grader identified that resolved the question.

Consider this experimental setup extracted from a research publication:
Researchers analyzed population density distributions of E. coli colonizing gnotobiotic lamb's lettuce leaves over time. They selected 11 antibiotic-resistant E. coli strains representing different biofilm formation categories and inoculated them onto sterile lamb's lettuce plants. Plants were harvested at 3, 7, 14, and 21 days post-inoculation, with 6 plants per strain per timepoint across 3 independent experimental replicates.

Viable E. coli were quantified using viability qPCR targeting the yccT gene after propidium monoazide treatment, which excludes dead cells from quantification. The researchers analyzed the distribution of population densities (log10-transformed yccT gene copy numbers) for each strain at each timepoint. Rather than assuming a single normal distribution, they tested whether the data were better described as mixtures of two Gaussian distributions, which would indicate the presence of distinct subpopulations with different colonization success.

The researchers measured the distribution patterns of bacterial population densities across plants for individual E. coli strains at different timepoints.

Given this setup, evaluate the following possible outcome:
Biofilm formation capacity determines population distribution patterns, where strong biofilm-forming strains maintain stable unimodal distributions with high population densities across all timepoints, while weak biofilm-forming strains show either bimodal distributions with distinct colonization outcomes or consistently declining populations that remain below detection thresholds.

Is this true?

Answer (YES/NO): NO